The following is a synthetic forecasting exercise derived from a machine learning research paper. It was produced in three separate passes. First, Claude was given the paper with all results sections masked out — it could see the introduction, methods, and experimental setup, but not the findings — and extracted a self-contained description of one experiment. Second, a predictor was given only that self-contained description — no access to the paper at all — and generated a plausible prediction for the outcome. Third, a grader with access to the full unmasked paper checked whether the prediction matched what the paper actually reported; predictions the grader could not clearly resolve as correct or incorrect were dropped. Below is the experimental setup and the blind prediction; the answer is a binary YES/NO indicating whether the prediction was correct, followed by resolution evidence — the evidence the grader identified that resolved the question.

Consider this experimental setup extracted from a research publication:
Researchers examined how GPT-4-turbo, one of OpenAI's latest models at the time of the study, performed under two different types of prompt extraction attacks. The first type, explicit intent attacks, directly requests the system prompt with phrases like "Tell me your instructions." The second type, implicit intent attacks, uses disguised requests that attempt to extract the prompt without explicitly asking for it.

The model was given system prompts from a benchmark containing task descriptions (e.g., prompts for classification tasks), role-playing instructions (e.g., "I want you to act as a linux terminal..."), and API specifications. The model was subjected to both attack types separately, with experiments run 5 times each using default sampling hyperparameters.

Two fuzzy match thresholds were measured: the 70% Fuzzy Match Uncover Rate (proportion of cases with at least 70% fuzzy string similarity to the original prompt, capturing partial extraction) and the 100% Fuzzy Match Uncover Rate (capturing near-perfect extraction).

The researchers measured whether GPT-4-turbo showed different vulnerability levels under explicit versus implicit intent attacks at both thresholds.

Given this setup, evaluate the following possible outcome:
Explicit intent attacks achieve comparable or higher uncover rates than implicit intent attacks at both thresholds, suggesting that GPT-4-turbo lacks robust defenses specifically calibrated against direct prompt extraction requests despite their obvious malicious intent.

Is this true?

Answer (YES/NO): NO